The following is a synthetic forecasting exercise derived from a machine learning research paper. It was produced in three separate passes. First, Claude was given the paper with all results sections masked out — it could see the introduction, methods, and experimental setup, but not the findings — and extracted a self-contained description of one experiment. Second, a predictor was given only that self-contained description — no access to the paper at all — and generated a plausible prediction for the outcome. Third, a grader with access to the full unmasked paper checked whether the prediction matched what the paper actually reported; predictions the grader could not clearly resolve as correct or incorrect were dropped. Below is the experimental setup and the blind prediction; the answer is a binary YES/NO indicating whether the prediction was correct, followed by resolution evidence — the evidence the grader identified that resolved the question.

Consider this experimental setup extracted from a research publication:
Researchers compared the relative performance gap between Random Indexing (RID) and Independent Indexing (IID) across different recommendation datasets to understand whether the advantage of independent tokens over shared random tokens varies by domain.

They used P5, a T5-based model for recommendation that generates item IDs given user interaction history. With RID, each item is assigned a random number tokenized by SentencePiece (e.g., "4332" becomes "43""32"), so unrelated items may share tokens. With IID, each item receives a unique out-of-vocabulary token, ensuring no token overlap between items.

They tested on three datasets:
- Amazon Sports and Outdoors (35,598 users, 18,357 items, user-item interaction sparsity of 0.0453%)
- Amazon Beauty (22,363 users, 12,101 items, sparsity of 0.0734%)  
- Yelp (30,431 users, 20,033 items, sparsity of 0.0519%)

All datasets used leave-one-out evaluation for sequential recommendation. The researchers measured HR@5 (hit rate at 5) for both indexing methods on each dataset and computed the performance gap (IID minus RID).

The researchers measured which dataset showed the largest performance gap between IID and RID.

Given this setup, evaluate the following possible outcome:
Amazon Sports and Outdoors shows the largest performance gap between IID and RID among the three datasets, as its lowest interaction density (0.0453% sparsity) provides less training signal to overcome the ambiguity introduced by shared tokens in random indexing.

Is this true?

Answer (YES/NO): NO